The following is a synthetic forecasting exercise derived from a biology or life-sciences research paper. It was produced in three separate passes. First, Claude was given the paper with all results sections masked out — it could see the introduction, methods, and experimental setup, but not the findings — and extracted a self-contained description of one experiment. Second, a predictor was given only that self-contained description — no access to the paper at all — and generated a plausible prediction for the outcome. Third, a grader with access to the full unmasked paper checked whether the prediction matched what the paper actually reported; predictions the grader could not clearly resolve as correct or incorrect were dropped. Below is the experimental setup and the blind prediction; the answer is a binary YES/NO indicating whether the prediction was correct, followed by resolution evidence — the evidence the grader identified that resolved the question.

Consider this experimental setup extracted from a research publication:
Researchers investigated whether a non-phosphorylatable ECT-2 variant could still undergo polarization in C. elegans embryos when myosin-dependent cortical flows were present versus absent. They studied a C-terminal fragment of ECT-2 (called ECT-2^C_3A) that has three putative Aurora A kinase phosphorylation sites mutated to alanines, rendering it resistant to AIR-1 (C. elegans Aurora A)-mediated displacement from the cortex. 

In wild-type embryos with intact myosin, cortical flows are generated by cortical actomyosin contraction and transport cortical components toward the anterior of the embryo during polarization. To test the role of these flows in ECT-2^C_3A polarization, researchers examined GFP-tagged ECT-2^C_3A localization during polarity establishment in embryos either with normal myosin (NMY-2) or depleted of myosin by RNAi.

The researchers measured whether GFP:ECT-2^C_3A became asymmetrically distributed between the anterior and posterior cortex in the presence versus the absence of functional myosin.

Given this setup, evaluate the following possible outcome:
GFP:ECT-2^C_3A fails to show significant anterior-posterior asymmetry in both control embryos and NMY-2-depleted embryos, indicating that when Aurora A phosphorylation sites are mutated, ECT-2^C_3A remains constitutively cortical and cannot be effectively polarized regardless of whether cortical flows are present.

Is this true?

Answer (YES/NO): NO